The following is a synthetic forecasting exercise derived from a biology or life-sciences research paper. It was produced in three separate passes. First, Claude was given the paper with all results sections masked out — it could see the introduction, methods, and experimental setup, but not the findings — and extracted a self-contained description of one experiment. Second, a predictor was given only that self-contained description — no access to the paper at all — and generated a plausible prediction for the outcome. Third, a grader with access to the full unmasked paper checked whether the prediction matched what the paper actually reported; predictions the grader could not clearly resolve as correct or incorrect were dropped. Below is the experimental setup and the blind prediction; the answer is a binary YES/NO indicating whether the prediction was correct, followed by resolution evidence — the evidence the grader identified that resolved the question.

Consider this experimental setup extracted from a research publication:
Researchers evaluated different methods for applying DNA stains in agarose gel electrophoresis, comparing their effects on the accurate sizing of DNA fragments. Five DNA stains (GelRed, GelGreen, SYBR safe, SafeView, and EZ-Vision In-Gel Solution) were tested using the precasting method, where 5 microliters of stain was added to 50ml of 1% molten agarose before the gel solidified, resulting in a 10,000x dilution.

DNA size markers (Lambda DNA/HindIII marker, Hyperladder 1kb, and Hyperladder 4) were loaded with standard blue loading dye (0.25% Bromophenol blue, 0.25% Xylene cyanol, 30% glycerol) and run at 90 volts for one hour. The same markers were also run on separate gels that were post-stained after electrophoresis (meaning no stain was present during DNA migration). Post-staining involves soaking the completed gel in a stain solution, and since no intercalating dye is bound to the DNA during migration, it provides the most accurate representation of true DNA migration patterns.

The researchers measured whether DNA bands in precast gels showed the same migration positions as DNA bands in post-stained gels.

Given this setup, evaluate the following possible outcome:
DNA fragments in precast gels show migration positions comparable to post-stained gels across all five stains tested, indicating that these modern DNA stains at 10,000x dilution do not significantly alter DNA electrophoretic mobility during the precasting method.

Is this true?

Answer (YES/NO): NO